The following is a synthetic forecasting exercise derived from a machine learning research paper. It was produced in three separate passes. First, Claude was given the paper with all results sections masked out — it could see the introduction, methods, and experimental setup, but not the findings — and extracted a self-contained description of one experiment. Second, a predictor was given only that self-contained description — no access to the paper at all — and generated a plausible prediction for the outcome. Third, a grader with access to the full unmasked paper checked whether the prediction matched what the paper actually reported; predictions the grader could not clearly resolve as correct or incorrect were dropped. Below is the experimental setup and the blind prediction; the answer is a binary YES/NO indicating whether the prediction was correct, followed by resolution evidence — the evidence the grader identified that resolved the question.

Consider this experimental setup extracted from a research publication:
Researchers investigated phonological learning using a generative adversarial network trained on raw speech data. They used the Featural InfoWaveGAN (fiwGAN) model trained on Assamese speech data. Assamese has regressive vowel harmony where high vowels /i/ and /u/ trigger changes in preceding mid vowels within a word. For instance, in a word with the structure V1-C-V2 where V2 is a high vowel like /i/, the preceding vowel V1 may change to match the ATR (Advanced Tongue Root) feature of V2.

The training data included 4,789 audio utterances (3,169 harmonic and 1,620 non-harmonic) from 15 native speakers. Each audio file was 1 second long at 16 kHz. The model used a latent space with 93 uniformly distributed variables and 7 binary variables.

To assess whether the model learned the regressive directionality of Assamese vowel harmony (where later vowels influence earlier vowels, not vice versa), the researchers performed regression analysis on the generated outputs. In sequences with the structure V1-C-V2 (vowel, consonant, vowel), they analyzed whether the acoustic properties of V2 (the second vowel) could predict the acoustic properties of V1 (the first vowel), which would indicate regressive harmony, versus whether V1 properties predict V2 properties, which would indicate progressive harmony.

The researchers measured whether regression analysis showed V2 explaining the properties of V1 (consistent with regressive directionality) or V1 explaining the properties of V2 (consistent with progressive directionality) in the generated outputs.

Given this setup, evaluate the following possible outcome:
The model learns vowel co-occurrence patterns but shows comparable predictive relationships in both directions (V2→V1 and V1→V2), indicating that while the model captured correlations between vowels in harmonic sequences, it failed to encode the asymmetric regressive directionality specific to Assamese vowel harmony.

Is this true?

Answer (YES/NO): NO